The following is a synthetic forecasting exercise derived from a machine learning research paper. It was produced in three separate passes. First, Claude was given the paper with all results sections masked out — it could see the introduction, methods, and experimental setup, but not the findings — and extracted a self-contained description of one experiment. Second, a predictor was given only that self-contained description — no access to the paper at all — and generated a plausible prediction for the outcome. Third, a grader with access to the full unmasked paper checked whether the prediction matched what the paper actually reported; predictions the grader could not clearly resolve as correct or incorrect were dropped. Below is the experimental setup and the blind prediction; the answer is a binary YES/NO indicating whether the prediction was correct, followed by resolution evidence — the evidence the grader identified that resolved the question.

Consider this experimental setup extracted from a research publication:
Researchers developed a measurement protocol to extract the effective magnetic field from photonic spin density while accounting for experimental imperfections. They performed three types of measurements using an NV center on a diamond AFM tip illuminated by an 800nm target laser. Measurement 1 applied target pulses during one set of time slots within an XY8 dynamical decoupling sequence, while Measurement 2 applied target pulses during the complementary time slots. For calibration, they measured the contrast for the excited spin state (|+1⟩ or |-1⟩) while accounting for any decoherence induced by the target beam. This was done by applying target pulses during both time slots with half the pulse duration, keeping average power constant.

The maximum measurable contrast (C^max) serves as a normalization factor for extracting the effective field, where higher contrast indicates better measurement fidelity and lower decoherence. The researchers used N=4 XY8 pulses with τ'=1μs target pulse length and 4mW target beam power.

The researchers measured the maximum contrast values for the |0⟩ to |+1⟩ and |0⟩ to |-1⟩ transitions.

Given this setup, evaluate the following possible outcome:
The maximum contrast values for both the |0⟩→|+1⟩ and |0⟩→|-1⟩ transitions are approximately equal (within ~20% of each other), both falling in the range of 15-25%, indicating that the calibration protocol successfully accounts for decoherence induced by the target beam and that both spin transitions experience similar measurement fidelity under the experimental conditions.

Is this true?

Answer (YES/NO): YES